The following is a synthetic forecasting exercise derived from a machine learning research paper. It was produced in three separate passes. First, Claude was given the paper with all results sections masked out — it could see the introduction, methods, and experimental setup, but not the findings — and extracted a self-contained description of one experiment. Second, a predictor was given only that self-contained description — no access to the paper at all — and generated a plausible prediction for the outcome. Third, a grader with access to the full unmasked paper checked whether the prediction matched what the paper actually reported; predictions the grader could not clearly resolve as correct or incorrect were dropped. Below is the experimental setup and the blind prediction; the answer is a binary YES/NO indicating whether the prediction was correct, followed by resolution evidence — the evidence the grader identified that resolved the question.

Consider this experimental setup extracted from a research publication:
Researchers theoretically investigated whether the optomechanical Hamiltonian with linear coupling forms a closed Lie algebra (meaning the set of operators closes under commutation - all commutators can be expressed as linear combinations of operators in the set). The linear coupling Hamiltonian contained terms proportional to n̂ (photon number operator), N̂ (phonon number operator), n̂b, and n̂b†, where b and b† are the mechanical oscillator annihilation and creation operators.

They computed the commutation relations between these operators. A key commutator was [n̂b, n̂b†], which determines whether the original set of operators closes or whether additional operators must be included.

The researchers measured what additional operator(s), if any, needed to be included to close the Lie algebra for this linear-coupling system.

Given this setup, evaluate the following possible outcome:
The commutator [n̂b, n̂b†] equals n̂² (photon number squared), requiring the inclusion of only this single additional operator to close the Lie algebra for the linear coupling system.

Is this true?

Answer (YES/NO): YES